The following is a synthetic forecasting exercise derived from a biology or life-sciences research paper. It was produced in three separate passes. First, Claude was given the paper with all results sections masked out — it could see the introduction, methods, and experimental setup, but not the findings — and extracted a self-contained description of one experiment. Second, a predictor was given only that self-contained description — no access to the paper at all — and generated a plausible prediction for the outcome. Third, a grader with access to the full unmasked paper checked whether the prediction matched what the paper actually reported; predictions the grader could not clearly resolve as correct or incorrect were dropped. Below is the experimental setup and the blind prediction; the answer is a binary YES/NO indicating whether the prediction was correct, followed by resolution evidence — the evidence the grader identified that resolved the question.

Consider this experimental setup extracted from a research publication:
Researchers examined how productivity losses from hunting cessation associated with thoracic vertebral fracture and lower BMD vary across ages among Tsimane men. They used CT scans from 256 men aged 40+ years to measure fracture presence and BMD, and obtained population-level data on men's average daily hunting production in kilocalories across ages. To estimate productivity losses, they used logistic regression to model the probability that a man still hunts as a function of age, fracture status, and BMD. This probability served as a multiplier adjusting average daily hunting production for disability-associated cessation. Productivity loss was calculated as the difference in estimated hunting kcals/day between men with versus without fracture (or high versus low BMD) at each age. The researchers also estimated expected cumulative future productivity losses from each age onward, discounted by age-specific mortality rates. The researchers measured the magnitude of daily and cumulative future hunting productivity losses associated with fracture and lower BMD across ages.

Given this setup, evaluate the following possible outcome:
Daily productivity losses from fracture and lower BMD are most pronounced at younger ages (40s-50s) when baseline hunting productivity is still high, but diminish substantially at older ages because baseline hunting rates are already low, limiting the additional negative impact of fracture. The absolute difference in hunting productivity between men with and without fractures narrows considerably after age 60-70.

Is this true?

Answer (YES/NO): NO